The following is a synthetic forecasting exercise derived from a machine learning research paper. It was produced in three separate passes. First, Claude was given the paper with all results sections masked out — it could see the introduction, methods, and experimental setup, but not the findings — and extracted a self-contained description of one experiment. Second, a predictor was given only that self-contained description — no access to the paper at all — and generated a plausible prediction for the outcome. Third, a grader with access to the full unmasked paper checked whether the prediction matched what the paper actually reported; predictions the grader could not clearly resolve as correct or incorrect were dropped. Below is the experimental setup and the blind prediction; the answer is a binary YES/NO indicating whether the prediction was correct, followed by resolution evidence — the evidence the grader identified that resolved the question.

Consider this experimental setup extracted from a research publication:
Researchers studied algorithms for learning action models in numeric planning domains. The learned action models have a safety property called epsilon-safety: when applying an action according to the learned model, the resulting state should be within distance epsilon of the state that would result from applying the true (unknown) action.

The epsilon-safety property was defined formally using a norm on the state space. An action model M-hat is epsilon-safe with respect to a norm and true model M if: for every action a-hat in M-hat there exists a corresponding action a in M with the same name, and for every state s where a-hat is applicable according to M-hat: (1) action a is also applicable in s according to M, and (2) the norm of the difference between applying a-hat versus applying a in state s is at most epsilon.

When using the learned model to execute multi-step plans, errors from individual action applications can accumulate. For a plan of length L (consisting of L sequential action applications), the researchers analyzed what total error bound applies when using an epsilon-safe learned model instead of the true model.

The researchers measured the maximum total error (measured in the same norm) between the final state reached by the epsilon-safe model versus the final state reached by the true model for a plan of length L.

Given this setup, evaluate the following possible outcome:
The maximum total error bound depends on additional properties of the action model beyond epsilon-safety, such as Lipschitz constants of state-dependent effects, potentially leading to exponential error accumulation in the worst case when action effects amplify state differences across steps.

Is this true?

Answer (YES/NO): NO